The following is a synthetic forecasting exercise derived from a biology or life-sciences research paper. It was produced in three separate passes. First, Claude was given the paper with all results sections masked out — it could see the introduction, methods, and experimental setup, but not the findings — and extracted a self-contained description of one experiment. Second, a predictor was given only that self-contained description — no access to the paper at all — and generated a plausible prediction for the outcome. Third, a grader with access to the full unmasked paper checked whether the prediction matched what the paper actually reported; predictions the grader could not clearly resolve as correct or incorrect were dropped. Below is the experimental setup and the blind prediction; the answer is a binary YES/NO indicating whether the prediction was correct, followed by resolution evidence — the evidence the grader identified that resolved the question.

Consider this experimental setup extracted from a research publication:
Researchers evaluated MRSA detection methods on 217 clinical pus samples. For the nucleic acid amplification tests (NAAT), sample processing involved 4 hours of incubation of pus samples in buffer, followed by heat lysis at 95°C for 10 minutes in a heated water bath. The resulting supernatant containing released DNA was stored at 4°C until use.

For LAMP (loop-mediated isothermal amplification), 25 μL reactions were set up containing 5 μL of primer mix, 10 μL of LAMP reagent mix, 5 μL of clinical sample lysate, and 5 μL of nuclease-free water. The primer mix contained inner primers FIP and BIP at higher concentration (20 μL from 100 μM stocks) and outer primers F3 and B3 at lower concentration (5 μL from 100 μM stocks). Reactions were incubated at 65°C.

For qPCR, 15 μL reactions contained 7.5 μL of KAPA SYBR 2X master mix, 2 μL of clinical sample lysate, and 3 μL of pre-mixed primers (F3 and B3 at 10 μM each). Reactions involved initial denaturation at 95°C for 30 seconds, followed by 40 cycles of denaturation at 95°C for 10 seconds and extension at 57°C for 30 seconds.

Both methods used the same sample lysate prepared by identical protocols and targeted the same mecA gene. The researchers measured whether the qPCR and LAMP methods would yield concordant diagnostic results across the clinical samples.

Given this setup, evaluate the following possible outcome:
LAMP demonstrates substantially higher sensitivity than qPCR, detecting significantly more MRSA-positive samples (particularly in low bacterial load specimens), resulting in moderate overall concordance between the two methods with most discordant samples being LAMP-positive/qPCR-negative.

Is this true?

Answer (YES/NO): YES